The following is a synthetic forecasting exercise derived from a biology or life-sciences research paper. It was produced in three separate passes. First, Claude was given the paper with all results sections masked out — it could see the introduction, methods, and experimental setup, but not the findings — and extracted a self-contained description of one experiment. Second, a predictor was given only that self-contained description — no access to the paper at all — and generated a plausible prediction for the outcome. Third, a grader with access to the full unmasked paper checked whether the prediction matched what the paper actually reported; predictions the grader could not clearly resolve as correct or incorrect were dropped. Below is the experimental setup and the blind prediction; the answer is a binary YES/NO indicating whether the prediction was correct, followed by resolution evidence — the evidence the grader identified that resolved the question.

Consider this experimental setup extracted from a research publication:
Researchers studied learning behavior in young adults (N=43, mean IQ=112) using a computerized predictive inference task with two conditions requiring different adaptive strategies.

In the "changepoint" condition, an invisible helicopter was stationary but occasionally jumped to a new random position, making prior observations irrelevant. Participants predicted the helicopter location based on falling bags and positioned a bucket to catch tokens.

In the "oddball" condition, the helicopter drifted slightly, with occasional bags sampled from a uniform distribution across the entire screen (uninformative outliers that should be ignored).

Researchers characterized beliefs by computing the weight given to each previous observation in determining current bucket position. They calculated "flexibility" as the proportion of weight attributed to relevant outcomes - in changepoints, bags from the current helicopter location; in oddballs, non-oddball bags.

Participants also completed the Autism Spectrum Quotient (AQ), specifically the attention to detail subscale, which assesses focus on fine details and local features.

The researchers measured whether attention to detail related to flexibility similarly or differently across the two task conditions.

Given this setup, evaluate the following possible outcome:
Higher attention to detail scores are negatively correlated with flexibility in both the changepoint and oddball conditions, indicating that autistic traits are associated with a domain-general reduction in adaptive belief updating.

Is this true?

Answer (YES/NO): NO